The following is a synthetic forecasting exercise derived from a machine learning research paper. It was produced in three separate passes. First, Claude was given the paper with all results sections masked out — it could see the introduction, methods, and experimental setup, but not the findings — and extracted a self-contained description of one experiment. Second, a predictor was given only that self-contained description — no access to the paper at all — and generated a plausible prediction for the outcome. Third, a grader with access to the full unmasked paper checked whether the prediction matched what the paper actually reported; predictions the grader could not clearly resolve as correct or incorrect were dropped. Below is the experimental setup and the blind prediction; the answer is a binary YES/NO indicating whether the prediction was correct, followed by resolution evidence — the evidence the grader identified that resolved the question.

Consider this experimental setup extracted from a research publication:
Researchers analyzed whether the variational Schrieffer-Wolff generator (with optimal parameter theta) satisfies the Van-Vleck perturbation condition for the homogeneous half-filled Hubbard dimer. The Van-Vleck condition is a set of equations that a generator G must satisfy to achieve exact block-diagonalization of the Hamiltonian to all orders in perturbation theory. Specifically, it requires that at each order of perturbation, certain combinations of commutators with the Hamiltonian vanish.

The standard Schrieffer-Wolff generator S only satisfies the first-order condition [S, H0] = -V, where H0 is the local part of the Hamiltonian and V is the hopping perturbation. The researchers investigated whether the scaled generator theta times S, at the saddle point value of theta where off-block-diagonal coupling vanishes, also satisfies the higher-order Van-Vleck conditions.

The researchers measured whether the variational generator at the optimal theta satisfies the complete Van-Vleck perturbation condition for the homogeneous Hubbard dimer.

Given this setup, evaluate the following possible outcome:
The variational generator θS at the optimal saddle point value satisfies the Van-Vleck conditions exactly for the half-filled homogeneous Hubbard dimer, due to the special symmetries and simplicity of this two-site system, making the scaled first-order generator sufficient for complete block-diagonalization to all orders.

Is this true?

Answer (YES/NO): YES